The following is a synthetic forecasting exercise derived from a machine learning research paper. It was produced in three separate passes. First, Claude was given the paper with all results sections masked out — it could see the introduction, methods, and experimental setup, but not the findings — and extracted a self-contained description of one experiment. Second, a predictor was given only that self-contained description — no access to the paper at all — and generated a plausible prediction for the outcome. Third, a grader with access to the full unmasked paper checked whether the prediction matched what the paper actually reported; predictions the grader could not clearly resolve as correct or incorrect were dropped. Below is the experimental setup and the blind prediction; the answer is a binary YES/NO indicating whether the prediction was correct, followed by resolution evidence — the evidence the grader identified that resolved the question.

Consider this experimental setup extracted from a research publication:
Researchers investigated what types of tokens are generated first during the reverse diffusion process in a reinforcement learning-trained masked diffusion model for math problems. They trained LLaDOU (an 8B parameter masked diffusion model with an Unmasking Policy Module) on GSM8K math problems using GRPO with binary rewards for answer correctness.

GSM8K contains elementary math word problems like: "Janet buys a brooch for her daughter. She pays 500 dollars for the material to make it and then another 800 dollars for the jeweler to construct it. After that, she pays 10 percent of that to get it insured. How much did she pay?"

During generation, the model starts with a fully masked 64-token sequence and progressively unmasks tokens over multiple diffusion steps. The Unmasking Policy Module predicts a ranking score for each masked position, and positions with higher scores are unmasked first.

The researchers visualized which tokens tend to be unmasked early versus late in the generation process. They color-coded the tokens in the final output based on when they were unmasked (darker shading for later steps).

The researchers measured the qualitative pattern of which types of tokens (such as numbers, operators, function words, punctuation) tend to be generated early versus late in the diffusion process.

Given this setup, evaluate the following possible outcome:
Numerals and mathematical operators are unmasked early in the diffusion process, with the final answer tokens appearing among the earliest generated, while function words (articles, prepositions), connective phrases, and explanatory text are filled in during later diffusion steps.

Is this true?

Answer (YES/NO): YES